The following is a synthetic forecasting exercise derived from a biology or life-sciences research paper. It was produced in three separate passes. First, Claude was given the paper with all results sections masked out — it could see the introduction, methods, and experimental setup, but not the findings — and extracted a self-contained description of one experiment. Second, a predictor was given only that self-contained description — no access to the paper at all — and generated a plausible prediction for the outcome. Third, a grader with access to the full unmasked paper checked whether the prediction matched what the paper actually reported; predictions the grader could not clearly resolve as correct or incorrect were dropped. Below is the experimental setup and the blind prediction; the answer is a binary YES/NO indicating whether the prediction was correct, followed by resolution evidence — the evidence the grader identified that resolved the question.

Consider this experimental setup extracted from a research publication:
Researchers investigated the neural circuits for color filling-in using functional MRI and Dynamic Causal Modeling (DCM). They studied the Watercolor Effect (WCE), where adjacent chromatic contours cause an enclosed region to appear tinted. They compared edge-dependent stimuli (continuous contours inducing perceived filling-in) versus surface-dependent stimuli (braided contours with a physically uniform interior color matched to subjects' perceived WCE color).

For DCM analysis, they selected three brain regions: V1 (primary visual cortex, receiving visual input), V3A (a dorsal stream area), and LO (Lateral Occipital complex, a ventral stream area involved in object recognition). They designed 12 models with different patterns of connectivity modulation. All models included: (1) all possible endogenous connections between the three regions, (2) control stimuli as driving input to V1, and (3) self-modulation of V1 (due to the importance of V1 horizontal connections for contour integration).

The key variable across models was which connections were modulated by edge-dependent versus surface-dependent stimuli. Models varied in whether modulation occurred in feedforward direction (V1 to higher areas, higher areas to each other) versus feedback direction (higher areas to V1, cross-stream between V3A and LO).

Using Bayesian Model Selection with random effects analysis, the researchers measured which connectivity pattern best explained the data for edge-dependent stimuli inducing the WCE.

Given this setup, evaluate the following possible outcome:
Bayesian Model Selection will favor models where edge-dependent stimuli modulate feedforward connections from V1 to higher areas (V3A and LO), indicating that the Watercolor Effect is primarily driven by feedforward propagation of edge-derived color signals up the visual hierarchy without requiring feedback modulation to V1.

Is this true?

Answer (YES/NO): NO